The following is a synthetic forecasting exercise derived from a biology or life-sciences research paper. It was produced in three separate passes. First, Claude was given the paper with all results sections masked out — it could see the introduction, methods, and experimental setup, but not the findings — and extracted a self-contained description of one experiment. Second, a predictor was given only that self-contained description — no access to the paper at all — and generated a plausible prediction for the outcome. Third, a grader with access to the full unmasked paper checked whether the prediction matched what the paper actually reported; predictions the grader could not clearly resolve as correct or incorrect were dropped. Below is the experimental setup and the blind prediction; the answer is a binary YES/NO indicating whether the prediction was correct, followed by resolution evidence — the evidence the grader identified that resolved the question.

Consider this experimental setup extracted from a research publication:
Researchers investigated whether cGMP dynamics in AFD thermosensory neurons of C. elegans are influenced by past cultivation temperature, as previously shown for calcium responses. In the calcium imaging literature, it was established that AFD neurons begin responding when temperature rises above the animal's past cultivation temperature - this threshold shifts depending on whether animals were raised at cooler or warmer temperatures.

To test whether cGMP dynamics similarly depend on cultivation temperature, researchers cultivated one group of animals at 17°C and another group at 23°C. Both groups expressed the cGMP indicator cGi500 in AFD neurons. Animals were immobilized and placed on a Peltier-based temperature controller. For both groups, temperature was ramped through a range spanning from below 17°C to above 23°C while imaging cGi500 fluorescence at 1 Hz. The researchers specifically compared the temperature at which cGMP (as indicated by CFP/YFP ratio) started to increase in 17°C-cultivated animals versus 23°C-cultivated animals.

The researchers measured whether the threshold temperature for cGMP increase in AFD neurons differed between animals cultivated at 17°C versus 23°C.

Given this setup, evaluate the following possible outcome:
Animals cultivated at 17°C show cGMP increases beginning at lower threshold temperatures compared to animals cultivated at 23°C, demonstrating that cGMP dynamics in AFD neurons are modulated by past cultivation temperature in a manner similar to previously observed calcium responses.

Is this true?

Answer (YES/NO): YES